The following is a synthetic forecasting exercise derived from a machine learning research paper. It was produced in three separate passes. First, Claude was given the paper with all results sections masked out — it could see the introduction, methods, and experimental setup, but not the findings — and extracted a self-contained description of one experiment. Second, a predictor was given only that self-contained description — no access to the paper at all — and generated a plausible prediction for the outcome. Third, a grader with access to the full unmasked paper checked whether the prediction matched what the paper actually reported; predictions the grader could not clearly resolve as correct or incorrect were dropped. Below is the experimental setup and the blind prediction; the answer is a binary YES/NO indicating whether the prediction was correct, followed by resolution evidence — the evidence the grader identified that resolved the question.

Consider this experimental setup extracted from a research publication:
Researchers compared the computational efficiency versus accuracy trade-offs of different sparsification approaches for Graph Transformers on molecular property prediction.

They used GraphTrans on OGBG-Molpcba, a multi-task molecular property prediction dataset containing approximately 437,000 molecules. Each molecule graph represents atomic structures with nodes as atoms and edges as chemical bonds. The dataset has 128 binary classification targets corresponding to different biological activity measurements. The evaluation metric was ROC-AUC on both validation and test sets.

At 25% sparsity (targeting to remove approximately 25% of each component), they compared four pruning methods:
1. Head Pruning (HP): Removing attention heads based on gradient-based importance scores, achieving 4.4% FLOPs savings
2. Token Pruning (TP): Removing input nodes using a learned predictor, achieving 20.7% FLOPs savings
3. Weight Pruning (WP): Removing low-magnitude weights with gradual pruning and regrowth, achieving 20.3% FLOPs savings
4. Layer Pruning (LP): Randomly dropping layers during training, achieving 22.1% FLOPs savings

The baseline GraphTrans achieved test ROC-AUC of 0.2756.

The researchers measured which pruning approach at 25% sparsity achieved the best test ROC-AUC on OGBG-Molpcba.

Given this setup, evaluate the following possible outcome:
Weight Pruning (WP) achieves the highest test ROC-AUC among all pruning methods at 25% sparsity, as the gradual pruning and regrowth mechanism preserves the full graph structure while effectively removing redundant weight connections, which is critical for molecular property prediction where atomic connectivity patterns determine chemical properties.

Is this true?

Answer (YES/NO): YES